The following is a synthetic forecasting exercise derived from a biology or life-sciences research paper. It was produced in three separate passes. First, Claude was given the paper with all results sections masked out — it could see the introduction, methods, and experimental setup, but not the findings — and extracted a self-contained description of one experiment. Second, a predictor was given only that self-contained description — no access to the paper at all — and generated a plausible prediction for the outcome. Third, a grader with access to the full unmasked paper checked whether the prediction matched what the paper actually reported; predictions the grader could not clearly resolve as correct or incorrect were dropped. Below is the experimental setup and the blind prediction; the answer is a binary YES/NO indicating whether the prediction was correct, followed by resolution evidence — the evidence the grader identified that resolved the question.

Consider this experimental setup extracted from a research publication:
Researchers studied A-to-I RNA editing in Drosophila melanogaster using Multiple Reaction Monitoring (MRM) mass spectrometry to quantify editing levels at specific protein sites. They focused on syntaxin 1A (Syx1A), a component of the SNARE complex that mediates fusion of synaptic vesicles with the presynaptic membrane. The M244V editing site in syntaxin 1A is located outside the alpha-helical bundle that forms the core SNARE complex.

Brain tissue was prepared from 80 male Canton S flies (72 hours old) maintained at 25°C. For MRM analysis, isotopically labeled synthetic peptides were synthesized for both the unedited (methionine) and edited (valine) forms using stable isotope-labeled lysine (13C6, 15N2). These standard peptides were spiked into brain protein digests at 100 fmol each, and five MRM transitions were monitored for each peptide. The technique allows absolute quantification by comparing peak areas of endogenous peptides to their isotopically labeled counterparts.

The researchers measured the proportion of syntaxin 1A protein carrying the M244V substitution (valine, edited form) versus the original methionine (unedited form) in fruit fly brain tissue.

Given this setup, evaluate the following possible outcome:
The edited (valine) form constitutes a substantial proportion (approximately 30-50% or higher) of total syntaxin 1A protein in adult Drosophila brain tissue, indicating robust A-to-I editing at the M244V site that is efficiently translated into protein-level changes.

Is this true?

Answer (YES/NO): NO